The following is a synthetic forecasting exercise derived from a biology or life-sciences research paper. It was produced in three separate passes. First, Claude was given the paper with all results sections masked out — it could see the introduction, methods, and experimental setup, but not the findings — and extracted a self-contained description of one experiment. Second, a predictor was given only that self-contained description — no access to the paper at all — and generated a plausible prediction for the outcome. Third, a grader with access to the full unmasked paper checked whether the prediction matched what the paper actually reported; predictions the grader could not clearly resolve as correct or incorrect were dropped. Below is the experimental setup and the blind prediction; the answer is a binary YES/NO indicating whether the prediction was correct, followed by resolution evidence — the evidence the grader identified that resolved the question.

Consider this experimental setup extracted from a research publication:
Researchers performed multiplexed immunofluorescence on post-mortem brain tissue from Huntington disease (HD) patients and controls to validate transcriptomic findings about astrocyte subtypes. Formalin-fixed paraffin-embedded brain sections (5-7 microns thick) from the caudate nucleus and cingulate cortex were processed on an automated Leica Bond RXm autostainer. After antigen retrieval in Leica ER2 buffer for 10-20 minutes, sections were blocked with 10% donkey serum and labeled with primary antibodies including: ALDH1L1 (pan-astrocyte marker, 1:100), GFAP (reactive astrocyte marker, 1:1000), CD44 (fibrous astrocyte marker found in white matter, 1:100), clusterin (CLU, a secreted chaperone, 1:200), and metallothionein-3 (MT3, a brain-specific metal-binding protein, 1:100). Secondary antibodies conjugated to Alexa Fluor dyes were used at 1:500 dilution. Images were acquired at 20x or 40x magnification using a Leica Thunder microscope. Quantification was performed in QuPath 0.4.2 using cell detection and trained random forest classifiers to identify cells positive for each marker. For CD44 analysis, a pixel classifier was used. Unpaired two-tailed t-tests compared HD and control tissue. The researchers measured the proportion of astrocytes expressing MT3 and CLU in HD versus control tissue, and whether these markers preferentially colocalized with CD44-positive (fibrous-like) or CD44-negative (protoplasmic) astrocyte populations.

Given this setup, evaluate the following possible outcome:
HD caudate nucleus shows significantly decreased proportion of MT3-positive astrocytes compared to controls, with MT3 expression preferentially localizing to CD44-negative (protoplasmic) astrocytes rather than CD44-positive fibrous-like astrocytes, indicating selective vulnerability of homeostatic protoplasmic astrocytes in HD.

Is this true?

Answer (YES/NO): YES